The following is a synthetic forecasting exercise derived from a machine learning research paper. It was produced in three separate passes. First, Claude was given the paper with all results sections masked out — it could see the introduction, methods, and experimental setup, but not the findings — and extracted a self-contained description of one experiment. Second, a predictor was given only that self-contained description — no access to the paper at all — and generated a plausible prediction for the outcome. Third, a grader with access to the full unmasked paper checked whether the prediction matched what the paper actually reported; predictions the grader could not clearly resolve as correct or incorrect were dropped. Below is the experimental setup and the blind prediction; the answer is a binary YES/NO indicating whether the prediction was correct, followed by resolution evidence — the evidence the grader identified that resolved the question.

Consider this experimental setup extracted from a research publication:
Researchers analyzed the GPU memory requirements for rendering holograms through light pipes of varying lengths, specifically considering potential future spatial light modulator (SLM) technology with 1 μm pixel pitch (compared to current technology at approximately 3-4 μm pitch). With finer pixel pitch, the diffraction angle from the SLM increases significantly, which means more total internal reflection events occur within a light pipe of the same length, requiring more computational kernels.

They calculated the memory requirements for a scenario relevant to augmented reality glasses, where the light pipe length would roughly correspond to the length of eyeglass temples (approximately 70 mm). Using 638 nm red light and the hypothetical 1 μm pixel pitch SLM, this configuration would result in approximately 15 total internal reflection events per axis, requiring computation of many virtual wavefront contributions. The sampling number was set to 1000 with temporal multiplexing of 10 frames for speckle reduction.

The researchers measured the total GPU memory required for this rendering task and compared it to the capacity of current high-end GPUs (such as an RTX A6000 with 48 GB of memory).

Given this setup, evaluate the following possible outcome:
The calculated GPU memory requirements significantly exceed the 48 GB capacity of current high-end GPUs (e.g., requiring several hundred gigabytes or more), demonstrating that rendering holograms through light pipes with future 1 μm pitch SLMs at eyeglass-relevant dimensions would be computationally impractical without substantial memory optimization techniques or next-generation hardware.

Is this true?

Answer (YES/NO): NO